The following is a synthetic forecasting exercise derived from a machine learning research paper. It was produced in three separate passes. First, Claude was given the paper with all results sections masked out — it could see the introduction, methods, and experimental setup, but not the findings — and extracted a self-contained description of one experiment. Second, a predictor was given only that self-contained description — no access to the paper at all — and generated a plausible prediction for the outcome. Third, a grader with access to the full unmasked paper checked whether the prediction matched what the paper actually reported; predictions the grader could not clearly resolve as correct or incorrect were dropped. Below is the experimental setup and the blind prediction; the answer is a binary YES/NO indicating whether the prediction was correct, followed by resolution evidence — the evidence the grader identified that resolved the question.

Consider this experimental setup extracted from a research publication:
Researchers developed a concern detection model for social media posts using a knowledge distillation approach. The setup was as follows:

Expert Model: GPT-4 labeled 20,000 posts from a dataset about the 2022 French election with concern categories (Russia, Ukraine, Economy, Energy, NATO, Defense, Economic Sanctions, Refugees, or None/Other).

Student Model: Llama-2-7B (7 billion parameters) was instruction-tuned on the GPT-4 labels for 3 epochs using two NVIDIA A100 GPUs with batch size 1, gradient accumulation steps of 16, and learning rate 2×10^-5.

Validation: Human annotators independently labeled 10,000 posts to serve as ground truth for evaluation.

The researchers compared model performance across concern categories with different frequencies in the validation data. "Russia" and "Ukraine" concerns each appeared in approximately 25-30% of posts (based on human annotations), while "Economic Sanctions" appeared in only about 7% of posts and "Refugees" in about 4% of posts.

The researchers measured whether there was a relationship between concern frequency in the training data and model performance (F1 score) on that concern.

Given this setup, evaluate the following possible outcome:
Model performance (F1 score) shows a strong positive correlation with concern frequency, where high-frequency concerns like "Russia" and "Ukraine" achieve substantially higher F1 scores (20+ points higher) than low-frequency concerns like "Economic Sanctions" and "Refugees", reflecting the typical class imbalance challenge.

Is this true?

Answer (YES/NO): YES